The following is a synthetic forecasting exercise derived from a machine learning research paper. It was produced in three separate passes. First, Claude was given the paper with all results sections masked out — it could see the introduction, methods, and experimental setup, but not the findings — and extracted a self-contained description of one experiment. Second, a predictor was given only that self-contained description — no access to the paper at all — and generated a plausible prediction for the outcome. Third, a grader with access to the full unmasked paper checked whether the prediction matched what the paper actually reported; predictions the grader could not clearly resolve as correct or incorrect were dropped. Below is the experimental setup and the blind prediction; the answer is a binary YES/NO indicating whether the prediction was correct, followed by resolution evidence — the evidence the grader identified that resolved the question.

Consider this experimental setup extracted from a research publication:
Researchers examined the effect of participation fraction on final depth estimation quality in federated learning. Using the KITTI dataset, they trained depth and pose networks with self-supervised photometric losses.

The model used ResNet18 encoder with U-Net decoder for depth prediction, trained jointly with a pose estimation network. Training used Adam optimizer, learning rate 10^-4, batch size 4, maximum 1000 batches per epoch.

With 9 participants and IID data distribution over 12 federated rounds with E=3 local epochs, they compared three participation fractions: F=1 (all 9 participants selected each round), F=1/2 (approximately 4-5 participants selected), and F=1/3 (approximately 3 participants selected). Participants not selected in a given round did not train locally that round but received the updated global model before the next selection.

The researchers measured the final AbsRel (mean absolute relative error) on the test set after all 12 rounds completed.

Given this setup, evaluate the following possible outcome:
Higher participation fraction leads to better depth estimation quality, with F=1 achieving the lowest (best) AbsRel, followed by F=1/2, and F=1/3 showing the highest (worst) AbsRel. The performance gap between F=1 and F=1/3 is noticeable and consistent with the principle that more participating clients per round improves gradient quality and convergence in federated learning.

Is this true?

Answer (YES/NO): NO